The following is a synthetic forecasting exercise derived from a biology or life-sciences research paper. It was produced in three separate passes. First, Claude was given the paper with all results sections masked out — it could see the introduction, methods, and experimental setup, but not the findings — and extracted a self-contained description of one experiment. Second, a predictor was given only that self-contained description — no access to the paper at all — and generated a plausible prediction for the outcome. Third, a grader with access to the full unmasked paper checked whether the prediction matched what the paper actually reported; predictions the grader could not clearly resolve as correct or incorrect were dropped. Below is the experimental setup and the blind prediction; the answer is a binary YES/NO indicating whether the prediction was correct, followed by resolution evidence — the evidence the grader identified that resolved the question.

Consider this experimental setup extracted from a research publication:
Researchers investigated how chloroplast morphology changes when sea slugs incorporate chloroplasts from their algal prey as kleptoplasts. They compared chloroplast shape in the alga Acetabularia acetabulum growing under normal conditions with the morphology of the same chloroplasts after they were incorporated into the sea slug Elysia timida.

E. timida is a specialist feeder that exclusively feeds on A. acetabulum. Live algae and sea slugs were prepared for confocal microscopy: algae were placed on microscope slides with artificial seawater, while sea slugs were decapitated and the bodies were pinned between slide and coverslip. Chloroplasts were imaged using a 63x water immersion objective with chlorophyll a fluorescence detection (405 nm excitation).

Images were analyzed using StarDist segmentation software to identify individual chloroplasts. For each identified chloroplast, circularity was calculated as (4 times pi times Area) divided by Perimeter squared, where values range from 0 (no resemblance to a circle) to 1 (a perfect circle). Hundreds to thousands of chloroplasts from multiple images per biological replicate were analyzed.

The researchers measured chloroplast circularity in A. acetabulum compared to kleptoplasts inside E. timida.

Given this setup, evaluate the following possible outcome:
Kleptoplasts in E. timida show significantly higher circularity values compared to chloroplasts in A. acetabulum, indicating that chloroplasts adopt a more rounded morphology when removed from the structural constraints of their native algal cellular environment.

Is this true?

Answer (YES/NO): YES